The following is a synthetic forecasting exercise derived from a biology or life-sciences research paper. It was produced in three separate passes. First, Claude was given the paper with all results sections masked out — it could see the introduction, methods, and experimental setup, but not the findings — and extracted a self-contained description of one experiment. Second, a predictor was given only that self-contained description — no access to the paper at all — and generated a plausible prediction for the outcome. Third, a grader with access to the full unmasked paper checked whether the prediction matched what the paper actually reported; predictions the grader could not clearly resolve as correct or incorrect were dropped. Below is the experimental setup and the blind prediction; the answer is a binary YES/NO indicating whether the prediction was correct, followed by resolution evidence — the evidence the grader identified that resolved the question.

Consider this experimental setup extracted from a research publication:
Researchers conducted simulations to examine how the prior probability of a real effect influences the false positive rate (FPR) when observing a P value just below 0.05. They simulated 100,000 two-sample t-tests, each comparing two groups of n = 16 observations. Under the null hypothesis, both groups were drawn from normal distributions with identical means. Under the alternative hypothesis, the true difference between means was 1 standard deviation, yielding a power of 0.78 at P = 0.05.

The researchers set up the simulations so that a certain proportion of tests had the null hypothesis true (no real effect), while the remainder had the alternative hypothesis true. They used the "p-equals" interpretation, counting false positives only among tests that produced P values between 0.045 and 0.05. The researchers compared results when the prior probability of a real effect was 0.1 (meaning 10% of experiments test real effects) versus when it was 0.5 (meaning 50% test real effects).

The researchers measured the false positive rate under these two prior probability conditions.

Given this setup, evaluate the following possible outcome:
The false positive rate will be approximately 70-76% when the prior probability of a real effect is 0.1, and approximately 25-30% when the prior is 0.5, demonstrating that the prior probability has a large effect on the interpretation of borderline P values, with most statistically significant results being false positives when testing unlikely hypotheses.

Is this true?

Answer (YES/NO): YES